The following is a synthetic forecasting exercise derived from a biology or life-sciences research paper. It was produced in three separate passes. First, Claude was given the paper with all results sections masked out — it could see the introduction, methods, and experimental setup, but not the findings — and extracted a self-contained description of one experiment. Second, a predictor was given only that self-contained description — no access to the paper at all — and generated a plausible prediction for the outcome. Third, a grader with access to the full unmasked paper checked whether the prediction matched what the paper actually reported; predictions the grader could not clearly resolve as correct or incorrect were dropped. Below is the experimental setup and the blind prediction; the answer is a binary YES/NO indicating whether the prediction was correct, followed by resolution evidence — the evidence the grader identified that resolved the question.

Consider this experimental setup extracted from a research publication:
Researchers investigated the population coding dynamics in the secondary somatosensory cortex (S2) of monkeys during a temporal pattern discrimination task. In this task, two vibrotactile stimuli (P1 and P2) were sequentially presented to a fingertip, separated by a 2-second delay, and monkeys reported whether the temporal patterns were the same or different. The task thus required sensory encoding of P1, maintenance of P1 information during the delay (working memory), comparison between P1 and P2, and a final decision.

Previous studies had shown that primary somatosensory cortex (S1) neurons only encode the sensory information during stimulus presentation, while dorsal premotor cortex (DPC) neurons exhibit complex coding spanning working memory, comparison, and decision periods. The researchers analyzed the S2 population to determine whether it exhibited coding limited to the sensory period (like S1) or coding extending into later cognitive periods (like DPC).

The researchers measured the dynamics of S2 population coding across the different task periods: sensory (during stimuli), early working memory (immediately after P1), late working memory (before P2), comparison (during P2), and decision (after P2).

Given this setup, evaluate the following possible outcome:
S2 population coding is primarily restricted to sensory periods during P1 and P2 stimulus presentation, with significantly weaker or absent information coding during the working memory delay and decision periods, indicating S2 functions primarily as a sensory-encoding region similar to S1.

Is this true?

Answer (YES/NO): NO